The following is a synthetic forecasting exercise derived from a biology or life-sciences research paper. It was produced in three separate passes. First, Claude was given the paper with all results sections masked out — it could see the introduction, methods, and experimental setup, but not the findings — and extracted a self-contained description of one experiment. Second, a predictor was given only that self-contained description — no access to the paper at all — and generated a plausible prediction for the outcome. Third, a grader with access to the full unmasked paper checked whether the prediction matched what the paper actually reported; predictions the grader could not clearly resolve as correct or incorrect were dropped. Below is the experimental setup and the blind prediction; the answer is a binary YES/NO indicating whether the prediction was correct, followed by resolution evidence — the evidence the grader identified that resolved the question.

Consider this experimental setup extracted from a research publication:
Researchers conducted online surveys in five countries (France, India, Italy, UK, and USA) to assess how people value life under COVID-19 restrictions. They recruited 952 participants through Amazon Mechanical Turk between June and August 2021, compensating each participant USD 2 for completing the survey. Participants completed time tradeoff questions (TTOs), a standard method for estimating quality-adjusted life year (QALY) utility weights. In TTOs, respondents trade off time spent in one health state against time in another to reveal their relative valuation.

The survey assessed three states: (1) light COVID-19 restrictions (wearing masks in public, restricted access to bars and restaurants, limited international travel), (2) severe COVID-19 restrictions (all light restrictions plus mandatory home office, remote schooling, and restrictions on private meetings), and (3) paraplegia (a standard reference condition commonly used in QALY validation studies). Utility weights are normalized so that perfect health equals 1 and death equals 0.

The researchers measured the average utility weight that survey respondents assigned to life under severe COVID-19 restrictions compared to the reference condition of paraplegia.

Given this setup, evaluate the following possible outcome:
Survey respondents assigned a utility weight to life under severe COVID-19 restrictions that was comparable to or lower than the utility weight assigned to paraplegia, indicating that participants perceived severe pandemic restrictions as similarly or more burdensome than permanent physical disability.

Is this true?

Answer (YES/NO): NO